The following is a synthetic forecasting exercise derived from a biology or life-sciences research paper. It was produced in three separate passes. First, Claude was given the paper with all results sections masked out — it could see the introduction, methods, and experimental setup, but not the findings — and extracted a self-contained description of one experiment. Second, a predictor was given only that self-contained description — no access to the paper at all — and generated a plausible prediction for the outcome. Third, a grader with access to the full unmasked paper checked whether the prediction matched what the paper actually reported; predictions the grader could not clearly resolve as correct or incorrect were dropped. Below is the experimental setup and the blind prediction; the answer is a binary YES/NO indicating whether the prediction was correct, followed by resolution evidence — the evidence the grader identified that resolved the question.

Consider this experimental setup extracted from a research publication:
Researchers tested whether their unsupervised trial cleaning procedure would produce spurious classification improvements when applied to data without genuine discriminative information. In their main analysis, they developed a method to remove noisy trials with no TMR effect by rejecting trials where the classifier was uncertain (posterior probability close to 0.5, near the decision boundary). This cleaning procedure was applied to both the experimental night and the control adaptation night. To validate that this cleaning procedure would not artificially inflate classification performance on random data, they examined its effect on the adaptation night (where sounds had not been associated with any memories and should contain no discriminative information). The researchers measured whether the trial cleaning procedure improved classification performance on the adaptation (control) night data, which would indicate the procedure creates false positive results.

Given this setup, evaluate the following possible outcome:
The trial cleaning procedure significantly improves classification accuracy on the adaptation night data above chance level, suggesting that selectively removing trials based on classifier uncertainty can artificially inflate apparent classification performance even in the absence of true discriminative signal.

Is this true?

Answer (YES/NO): NO